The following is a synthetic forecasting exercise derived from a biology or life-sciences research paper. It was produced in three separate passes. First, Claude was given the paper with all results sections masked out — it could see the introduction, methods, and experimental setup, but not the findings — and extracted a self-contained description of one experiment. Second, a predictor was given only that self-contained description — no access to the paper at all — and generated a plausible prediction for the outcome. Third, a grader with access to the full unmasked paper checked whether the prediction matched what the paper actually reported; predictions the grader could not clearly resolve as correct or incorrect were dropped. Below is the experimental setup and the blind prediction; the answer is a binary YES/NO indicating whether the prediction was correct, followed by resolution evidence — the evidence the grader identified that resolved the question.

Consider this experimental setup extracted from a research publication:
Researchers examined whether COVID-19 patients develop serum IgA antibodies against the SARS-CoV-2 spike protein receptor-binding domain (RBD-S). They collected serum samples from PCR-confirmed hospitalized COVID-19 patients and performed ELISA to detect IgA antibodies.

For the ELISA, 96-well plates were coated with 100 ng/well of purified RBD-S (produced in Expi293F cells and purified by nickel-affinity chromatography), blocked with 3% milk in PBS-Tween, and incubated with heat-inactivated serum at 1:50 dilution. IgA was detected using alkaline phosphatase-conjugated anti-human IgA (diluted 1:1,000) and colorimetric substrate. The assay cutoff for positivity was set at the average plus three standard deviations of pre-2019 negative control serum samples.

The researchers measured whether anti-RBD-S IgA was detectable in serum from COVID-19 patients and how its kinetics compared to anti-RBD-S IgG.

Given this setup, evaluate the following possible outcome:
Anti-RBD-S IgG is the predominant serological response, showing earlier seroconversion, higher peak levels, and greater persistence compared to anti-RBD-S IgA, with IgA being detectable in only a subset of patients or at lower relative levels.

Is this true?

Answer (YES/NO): NO